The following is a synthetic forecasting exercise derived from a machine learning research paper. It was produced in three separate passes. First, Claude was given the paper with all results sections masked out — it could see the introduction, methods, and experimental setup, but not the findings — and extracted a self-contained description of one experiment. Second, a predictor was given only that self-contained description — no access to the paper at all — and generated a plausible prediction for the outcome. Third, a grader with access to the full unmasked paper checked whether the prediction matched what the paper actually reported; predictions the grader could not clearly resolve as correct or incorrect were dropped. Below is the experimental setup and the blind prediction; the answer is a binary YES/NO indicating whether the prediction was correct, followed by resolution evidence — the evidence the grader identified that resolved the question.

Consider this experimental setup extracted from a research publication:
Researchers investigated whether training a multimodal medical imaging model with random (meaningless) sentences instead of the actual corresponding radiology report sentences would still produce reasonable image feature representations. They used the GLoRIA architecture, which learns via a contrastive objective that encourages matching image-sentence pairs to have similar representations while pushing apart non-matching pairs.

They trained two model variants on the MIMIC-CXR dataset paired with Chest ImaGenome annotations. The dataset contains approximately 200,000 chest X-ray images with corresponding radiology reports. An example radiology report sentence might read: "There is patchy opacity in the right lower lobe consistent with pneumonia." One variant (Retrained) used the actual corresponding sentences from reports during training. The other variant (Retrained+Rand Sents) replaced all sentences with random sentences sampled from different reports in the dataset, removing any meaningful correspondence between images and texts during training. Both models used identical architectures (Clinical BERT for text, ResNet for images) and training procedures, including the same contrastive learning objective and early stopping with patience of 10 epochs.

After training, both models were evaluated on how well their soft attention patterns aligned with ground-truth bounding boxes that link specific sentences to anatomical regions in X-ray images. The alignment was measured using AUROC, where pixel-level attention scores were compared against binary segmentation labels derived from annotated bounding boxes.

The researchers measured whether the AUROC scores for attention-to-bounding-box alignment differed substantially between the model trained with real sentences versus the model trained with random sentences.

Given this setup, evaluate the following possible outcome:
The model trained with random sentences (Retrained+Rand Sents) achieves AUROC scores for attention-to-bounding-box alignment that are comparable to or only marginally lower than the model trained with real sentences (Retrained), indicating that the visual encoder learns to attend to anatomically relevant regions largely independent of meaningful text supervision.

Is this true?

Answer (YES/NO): NO